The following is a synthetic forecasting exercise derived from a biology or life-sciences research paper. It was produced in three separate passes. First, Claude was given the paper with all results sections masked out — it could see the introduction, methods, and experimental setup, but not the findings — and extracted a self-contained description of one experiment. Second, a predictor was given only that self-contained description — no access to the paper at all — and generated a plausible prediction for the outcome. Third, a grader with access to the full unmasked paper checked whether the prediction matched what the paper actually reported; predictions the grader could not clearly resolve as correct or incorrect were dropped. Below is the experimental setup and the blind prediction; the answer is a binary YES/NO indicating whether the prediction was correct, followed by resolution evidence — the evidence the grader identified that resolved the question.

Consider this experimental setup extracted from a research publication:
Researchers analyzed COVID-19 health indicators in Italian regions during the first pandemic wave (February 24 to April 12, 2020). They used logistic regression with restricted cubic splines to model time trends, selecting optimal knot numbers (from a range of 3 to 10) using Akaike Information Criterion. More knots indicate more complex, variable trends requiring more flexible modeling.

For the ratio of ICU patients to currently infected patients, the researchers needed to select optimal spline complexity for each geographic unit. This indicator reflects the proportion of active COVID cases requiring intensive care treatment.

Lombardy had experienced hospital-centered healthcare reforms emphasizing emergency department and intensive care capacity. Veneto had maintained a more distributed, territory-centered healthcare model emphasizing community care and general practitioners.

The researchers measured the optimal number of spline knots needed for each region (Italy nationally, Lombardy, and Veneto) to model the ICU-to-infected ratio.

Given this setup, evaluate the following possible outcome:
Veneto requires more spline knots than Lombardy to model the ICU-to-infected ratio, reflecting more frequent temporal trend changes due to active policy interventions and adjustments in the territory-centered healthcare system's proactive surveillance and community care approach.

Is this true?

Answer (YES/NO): YES